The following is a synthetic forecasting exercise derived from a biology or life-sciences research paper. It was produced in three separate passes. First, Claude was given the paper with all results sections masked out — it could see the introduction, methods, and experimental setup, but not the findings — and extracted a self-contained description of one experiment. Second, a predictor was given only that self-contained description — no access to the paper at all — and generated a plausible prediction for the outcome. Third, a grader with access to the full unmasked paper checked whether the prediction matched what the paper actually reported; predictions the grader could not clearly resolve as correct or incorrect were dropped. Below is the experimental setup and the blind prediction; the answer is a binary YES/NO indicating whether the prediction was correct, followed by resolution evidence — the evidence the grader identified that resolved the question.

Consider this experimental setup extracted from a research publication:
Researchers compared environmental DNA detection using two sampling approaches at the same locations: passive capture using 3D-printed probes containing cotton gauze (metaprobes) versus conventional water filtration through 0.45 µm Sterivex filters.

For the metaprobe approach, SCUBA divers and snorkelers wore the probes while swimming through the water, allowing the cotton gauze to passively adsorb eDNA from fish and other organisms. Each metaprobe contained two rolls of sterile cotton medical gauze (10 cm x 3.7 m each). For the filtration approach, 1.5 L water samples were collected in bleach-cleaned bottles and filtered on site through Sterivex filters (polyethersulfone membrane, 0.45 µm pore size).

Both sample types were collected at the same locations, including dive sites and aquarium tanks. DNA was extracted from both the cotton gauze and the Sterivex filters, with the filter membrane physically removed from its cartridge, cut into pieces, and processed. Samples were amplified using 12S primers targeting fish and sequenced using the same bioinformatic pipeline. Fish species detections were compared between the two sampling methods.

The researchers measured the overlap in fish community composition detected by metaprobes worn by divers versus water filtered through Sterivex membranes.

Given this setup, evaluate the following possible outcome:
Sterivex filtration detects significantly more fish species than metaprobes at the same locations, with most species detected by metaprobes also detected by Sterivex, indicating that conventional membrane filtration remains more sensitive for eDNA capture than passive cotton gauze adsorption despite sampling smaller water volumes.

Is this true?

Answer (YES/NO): NO